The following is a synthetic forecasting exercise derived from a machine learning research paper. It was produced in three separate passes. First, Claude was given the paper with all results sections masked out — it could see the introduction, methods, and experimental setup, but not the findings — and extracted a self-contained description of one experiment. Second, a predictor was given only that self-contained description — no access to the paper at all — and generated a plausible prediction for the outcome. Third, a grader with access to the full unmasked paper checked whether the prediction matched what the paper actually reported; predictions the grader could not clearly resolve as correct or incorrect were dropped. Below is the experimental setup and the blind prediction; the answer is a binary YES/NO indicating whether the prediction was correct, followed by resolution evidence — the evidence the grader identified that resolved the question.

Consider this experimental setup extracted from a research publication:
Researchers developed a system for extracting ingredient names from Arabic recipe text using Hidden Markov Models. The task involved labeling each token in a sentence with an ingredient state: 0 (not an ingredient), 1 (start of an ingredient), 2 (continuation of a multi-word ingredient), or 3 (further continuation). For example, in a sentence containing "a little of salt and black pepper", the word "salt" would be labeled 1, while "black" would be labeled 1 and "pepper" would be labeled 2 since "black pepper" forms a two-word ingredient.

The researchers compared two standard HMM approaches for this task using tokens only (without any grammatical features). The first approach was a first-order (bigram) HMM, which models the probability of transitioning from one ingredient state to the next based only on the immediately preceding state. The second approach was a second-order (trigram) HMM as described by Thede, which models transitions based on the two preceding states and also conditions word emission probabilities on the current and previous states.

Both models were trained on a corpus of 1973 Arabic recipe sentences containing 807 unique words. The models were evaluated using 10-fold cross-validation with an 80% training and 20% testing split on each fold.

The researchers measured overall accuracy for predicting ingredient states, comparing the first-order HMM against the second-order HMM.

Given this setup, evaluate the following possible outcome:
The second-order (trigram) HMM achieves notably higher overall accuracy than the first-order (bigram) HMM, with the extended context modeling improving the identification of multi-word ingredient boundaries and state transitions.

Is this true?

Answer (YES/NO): NO